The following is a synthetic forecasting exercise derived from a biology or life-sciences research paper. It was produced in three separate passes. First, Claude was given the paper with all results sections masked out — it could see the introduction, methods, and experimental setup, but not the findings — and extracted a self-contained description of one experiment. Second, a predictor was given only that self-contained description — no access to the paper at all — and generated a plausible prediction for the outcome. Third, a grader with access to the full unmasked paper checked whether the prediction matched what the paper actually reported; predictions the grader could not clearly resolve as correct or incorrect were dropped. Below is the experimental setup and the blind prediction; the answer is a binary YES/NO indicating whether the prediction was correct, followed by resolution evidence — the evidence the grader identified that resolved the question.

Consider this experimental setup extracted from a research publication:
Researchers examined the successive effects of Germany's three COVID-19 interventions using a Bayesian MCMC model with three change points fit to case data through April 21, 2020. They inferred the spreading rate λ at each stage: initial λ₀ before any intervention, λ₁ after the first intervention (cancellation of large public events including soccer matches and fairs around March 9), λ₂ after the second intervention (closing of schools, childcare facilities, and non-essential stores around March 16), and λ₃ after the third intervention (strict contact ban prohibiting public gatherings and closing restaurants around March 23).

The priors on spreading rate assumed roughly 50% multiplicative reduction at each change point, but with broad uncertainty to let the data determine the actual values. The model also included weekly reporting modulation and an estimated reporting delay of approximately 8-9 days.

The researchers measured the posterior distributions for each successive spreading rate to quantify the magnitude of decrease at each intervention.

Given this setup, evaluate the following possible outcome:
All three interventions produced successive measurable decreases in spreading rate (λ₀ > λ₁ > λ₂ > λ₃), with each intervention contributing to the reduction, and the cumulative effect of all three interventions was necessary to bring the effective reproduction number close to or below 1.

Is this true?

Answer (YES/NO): YES